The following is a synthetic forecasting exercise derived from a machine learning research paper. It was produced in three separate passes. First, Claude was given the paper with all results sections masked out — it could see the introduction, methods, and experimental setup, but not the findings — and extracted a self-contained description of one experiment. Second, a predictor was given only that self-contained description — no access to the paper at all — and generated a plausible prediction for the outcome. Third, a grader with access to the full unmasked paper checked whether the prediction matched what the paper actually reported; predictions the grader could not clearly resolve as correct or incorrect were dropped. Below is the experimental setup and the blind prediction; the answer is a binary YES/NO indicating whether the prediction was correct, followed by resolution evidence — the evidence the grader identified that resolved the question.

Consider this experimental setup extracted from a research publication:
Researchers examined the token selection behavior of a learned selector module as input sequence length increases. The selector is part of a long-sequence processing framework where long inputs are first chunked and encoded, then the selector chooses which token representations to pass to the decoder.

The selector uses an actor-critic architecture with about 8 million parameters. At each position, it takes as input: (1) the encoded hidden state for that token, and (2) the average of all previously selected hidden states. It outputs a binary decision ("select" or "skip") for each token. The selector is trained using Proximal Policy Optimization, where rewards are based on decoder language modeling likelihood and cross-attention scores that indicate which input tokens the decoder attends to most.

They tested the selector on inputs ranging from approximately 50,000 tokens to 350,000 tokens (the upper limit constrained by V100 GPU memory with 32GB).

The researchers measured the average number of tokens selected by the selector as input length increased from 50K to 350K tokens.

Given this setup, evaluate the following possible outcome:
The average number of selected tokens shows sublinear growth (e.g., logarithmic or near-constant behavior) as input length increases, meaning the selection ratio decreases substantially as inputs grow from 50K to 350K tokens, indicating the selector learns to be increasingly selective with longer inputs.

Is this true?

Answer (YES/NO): YES